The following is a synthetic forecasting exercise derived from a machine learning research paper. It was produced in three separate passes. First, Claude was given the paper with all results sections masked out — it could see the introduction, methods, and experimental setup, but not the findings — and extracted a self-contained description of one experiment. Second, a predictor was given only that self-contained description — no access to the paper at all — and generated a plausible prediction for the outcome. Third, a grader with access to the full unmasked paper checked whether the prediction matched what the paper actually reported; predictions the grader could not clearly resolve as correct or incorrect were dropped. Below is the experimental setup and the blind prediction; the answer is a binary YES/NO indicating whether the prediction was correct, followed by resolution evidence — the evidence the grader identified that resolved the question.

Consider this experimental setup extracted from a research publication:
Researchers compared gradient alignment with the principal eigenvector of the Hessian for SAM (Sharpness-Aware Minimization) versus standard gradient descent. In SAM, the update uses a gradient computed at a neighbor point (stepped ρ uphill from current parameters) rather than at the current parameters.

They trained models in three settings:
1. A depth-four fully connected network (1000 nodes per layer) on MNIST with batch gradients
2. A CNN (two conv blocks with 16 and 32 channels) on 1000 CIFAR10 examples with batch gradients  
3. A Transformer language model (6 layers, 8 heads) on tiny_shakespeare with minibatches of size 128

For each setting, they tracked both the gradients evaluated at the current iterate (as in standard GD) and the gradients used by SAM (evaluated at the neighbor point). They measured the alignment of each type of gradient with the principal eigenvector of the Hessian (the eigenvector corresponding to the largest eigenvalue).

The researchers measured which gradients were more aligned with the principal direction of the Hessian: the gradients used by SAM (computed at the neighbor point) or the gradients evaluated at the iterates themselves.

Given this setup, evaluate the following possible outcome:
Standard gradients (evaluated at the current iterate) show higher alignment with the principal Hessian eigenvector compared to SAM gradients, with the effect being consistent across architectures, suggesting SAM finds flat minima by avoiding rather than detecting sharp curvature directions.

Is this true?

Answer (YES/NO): NO